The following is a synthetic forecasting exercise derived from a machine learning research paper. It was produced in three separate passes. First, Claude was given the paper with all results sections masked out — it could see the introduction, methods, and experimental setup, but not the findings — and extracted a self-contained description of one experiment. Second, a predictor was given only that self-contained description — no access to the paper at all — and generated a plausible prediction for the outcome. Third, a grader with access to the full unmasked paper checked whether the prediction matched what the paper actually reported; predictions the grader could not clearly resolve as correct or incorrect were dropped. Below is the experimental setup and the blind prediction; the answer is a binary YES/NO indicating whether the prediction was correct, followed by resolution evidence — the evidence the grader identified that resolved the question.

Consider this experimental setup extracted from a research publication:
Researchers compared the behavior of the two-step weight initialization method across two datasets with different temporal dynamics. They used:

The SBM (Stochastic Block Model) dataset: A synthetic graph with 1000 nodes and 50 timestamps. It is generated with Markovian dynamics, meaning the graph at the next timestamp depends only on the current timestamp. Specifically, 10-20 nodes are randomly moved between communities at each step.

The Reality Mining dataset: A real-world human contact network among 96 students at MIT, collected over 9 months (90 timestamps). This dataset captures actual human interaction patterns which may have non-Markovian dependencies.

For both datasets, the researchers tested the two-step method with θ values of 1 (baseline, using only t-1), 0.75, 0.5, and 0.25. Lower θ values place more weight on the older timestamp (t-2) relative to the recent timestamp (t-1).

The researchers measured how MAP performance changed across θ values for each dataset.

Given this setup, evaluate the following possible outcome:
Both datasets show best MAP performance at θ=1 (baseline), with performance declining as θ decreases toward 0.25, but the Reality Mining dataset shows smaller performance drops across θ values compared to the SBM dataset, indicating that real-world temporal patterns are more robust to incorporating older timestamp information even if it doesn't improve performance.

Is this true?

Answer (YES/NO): NO